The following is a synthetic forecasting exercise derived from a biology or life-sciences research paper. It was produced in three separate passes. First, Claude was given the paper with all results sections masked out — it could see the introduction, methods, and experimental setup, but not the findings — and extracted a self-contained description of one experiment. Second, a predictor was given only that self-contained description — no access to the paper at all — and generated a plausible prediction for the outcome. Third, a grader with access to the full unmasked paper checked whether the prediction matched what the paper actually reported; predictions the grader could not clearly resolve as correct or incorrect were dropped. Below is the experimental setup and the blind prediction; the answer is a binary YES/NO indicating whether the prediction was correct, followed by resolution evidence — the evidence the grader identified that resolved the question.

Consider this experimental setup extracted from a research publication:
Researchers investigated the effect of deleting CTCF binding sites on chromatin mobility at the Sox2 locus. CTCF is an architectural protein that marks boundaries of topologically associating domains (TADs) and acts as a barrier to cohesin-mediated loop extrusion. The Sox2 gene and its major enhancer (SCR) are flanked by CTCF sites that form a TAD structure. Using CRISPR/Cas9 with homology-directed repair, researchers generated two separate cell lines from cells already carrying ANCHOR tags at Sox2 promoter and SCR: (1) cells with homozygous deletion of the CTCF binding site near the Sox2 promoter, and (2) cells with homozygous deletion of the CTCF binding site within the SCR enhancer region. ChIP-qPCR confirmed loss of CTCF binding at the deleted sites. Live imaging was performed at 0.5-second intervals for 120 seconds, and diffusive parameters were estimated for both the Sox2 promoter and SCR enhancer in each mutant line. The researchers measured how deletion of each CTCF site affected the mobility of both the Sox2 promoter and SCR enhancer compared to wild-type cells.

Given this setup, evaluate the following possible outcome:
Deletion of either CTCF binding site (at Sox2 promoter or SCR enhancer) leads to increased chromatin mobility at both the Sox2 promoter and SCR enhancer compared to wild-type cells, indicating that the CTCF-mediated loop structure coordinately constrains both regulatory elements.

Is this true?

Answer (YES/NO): NO